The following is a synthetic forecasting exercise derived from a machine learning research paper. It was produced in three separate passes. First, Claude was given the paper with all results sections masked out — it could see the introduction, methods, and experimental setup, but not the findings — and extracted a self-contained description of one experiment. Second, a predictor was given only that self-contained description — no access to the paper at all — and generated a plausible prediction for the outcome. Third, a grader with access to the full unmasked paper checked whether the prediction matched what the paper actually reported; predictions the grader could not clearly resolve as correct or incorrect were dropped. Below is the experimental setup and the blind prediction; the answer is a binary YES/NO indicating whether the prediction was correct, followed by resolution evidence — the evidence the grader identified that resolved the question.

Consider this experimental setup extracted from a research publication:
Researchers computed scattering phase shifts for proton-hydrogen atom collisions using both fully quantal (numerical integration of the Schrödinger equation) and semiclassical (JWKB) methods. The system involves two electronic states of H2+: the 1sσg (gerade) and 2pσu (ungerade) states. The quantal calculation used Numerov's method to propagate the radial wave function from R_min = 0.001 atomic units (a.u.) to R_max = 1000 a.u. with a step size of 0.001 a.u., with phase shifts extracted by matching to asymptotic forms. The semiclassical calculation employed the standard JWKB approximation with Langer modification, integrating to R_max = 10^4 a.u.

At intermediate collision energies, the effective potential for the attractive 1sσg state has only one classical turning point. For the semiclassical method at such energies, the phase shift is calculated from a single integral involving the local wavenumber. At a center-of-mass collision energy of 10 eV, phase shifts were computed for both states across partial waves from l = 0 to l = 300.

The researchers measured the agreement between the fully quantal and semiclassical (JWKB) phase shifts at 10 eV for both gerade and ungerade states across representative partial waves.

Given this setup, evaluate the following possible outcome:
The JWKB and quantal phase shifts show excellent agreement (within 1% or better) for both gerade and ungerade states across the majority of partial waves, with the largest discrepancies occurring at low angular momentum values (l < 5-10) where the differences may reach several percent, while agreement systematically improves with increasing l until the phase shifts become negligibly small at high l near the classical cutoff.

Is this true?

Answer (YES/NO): NO